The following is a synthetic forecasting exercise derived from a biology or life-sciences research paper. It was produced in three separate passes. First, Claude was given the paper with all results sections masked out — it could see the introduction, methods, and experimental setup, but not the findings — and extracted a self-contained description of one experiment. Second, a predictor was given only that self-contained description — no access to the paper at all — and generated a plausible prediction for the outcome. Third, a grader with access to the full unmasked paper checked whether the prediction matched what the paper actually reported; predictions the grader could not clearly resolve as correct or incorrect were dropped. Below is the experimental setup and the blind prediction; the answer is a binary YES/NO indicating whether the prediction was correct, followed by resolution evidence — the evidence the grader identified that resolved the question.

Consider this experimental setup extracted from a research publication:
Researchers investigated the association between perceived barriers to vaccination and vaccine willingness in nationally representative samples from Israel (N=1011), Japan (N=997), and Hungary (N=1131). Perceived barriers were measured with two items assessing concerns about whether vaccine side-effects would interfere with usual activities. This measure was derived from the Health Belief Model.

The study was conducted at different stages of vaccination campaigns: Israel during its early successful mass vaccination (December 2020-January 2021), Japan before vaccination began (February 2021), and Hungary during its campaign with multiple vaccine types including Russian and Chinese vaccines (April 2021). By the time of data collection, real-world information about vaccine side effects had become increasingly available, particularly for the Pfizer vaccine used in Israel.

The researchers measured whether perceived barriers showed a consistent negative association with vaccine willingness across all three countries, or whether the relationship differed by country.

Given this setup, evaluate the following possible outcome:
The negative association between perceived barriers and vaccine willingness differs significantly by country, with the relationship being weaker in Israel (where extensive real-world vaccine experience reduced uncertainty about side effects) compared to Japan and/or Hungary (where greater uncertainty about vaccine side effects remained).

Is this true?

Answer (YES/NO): YES